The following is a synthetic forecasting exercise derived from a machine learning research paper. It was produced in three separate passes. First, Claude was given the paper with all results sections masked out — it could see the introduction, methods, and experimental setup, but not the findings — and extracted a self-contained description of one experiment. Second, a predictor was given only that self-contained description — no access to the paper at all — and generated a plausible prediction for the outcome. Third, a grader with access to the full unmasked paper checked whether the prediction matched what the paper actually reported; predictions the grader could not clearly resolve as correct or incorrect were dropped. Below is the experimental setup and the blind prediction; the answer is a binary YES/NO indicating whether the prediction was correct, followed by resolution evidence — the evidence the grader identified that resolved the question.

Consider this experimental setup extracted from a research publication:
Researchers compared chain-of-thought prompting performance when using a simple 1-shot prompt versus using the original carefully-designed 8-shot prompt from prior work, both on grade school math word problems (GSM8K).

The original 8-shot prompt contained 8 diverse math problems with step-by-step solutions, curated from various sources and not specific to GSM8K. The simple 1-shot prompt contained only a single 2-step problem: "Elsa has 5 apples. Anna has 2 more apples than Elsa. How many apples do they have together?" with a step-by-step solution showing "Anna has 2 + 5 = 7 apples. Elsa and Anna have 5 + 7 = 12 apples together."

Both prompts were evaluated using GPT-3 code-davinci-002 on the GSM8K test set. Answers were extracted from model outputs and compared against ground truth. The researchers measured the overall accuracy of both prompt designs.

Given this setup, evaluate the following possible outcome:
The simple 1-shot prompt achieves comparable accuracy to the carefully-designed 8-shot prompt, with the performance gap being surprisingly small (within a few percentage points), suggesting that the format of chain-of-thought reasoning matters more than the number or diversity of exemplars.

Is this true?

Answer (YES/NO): YES